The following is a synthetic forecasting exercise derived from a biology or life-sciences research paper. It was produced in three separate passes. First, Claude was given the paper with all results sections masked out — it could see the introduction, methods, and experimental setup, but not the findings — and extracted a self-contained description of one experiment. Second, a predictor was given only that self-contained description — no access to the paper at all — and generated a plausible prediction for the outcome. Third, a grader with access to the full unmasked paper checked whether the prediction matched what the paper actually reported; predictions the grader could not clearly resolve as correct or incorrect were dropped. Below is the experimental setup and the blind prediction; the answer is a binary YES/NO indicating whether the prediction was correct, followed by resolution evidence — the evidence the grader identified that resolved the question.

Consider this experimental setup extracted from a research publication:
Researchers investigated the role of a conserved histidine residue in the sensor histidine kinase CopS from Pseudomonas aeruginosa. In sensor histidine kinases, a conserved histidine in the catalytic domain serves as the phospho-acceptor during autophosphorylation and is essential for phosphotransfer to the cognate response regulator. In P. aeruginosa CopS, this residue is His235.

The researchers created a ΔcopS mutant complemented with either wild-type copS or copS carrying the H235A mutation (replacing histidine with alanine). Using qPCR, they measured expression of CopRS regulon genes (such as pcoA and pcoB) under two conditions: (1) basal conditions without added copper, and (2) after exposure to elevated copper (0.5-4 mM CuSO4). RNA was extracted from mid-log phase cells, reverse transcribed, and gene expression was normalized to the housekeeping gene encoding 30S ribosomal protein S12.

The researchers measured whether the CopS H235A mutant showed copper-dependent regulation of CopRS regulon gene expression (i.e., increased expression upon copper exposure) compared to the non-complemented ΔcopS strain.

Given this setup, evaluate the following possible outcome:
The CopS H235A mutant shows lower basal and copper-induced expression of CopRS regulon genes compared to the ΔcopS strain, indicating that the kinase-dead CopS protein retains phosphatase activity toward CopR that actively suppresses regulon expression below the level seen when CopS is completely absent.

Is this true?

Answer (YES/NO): YES